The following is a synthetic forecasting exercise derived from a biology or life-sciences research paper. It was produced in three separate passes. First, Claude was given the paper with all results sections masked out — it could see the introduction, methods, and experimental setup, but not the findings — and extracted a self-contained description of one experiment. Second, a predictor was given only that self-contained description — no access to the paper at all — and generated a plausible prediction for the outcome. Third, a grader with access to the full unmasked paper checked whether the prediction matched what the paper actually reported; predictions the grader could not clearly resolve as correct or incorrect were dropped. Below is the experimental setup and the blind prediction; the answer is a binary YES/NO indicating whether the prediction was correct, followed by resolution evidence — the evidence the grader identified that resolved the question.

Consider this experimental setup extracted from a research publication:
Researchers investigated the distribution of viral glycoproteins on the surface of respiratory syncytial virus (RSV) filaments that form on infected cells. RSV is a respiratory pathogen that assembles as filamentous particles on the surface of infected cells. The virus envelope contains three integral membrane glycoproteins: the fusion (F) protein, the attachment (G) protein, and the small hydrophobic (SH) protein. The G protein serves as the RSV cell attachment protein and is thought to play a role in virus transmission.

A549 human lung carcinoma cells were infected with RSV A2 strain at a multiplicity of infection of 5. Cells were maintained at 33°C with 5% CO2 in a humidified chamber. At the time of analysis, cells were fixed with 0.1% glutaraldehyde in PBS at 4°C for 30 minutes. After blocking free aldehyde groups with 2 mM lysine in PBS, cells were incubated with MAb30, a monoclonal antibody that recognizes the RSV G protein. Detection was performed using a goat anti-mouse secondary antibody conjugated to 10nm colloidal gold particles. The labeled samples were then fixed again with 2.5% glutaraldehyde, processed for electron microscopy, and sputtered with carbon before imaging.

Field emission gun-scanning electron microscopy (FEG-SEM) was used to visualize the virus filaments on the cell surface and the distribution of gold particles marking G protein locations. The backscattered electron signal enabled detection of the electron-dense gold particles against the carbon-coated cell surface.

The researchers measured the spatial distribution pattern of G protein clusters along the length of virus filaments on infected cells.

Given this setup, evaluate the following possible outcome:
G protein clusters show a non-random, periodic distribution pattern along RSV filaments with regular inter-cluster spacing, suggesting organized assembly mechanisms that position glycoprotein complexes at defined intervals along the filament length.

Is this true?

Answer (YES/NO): NO